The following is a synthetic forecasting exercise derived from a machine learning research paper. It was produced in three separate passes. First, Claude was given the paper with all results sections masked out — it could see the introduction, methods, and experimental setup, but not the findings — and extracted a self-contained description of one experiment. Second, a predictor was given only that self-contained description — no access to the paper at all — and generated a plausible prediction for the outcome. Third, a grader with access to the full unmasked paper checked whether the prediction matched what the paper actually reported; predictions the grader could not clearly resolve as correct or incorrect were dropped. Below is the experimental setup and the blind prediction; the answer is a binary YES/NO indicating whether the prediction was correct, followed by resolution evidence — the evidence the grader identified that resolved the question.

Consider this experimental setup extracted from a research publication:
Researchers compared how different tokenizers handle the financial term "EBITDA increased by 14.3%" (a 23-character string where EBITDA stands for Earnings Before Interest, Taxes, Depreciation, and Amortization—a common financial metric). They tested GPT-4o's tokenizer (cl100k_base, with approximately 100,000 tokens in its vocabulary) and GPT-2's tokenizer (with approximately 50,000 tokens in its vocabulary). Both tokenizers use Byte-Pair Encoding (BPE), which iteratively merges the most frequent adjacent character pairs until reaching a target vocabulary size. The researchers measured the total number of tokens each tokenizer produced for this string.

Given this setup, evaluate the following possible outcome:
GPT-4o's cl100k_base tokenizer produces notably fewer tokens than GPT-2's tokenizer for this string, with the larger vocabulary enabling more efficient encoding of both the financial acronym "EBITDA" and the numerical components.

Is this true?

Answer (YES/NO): NO